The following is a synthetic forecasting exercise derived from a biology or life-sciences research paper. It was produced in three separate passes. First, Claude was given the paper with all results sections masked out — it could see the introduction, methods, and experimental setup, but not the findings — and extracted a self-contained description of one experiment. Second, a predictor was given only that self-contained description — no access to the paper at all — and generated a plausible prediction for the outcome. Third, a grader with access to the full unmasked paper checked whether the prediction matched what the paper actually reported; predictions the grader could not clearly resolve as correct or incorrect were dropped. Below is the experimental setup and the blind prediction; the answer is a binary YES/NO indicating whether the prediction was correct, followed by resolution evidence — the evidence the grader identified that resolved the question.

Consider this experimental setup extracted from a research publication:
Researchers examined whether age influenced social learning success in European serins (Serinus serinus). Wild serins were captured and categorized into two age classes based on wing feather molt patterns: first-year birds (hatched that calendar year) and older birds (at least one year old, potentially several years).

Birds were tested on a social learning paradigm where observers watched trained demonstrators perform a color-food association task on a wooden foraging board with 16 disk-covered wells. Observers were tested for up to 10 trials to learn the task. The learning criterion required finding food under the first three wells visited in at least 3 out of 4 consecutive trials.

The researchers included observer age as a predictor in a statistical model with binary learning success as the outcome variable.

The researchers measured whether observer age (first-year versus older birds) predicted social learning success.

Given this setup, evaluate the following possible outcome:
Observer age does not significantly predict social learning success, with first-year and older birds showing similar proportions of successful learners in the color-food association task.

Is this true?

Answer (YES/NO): YES